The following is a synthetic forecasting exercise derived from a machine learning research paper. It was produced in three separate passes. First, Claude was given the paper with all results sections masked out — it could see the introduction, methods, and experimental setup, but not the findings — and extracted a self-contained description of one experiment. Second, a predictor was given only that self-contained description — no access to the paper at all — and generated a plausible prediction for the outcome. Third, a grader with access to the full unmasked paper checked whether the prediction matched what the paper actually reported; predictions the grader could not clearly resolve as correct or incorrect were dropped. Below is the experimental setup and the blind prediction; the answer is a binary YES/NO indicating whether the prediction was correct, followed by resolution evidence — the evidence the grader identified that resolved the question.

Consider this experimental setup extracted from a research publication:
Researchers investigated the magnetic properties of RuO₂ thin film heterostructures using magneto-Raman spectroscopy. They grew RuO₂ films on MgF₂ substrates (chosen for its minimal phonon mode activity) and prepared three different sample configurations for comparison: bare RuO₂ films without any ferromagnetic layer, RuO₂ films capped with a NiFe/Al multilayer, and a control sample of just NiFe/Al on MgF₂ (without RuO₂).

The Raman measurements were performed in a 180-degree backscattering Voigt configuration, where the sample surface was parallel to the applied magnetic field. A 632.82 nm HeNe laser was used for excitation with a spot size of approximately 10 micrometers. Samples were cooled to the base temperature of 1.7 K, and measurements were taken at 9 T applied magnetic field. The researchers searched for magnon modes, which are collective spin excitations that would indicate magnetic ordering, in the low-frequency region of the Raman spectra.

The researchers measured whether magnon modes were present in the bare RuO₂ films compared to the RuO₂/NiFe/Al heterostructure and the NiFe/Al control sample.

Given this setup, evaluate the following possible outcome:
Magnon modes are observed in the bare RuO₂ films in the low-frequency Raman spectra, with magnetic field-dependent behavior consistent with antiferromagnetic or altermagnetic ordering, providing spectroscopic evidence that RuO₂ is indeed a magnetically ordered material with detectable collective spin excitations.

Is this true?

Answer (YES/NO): NO